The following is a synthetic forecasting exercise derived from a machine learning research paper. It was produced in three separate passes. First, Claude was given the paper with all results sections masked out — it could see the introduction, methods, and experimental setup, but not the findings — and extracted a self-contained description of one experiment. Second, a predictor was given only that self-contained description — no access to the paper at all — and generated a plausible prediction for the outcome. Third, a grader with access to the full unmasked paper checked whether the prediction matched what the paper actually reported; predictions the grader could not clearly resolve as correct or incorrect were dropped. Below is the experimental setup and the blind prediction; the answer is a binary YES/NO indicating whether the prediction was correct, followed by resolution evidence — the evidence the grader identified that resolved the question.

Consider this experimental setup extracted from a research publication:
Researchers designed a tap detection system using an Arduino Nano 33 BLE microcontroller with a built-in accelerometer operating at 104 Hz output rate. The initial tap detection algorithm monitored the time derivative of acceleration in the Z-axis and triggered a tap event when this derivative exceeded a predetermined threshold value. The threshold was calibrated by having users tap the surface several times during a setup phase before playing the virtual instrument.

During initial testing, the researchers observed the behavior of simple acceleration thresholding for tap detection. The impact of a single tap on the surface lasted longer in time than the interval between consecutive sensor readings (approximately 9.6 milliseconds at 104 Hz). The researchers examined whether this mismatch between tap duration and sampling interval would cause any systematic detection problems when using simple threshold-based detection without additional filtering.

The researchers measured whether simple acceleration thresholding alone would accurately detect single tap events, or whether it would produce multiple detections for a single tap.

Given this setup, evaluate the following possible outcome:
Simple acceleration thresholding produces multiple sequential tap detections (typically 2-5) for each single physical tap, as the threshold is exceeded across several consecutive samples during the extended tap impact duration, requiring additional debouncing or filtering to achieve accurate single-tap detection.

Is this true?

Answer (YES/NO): YES